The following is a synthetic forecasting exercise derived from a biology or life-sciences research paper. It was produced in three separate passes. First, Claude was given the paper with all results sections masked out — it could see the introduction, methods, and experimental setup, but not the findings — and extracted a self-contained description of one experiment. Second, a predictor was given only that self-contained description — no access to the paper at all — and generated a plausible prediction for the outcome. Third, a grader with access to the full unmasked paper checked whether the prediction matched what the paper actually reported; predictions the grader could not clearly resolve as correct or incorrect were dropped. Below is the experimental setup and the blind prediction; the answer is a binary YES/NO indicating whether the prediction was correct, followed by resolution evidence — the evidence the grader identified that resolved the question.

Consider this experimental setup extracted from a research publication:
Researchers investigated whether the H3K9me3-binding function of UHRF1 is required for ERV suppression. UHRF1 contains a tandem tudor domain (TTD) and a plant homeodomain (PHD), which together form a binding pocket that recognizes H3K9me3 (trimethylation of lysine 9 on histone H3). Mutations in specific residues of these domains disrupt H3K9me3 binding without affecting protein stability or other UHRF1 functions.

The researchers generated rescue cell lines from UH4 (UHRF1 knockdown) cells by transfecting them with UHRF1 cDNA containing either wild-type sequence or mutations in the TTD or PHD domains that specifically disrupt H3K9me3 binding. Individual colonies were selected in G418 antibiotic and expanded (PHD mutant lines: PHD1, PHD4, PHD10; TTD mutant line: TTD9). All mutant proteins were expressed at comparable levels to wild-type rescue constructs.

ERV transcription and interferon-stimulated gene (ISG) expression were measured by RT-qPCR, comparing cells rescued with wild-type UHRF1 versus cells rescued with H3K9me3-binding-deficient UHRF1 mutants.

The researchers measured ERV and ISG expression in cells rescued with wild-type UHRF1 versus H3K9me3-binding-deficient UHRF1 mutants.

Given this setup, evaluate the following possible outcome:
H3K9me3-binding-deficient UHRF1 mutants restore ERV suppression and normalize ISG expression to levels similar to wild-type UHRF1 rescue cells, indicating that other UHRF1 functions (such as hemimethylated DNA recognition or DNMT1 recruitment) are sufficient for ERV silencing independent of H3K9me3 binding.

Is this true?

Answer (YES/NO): NO